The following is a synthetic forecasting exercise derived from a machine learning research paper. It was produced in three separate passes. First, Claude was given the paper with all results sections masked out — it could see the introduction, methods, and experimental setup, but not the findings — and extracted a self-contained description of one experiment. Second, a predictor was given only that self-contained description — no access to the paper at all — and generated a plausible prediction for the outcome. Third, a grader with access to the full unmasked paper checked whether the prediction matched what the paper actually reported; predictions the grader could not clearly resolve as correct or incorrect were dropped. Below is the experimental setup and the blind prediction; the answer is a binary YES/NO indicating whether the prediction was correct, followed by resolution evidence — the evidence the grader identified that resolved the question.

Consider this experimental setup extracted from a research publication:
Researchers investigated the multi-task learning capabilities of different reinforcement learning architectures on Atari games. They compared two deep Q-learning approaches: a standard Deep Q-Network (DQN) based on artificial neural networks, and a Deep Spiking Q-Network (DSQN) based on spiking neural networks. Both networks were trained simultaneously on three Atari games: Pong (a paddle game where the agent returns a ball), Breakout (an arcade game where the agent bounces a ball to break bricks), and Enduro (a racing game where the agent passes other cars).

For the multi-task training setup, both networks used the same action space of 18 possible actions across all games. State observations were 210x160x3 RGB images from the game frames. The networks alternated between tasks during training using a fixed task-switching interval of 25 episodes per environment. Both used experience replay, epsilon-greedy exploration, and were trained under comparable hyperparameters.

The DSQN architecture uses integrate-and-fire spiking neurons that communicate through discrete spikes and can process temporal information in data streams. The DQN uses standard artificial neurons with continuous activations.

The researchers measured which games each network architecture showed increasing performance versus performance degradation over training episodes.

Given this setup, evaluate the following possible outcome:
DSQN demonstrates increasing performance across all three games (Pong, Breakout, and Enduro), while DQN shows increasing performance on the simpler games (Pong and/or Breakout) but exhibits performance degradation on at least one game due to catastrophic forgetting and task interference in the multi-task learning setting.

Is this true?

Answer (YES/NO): NO